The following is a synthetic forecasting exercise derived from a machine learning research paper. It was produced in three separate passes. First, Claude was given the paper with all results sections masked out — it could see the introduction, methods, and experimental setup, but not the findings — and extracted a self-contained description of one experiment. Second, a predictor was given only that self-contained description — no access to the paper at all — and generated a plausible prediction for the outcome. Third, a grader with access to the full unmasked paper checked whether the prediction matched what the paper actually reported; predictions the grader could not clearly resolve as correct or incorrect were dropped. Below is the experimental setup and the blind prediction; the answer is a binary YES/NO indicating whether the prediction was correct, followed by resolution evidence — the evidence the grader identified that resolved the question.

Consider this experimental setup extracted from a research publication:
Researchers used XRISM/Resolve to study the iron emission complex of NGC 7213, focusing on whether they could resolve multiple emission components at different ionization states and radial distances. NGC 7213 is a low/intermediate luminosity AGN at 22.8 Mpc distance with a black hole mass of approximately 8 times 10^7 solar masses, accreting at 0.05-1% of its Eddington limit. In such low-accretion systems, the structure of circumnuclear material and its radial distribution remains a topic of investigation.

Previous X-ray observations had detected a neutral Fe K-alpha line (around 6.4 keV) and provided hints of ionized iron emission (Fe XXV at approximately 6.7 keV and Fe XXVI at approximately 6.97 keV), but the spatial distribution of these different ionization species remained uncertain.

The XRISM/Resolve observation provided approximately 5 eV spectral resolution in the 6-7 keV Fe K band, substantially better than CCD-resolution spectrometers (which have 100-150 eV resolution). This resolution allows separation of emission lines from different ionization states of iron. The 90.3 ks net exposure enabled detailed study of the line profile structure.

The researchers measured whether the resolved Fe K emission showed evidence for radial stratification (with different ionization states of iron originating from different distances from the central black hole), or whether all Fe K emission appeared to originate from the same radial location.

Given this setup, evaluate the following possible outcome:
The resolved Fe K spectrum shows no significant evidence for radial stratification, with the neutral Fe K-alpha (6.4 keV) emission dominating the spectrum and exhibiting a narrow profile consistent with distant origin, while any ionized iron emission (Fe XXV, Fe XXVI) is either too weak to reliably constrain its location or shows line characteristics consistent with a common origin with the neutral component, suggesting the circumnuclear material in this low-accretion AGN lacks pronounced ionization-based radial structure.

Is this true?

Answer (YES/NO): NO